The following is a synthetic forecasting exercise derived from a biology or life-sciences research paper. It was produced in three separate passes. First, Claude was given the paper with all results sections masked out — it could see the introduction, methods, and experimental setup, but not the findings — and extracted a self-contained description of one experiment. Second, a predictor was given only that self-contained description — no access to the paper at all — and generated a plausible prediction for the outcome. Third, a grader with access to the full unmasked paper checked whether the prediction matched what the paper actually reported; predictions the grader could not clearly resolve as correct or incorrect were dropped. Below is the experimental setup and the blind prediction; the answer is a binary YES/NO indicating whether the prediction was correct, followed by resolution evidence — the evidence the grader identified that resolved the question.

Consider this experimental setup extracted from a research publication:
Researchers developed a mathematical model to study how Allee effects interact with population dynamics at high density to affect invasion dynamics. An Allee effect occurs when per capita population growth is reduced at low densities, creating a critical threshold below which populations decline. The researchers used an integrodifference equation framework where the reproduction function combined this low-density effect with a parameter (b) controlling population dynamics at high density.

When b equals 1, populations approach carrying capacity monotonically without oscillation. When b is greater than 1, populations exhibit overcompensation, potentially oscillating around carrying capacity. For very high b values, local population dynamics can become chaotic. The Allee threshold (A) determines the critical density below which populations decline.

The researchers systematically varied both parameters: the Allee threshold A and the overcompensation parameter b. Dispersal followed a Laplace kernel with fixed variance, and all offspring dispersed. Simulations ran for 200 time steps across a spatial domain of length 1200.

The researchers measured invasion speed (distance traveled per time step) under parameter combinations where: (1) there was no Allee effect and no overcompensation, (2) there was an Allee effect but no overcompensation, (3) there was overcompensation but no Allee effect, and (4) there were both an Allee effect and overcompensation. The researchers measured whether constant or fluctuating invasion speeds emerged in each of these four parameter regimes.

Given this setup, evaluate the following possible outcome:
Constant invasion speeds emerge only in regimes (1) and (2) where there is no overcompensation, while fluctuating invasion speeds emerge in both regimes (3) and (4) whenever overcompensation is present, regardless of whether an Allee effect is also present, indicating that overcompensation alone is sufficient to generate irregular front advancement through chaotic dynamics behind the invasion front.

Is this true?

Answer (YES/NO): NO